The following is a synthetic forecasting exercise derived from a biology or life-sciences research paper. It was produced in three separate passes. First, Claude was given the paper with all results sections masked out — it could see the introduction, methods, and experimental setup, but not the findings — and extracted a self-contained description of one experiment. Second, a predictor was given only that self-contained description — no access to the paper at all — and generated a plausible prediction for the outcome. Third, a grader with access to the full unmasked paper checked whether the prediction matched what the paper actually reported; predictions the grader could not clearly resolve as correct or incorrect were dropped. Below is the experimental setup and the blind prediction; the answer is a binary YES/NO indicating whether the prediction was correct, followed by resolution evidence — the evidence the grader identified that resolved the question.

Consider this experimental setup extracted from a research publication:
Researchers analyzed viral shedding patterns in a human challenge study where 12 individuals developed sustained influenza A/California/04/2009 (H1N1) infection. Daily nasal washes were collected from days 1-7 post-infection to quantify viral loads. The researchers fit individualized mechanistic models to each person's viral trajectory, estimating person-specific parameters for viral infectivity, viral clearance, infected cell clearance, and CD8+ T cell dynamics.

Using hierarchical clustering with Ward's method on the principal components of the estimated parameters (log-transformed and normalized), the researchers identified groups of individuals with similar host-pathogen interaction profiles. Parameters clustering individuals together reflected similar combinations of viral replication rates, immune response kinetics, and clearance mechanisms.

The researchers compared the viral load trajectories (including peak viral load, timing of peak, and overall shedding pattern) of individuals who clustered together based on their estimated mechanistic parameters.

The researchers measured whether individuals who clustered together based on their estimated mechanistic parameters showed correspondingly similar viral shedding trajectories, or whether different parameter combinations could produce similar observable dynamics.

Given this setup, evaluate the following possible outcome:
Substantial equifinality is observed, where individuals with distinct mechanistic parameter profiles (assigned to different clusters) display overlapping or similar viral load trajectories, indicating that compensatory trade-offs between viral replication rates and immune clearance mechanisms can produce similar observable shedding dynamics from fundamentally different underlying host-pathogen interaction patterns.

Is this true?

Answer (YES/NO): YES